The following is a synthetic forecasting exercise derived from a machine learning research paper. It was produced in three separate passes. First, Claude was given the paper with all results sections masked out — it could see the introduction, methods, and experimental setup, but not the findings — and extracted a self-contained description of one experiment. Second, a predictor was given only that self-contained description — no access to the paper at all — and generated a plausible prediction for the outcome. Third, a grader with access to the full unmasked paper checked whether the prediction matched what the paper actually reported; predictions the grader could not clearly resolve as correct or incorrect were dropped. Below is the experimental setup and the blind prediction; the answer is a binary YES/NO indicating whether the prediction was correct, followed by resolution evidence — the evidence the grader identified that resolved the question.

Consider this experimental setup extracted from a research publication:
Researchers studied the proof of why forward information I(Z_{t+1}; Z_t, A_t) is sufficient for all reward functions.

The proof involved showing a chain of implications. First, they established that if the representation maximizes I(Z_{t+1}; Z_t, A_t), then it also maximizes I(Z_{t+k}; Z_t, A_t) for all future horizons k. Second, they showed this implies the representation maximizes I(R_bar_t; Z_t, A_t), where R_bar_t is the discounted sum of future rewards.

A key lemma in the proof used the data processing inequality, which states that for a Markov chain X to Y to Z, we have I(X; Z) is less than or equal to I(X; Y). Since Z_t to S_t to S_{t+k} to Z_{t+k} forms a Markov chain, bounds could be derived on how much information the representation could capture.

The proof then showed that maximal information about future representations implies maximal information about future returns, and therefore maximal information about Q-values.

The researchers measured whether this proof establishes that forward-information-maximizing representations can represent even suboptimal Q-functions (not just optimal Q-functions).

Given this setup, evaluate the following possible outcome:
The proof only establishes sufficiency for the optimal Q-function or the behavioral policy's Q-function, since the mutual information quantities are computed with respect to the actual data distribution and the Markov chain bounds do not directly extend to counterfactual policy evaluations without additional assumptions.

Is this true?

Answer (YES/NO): NO